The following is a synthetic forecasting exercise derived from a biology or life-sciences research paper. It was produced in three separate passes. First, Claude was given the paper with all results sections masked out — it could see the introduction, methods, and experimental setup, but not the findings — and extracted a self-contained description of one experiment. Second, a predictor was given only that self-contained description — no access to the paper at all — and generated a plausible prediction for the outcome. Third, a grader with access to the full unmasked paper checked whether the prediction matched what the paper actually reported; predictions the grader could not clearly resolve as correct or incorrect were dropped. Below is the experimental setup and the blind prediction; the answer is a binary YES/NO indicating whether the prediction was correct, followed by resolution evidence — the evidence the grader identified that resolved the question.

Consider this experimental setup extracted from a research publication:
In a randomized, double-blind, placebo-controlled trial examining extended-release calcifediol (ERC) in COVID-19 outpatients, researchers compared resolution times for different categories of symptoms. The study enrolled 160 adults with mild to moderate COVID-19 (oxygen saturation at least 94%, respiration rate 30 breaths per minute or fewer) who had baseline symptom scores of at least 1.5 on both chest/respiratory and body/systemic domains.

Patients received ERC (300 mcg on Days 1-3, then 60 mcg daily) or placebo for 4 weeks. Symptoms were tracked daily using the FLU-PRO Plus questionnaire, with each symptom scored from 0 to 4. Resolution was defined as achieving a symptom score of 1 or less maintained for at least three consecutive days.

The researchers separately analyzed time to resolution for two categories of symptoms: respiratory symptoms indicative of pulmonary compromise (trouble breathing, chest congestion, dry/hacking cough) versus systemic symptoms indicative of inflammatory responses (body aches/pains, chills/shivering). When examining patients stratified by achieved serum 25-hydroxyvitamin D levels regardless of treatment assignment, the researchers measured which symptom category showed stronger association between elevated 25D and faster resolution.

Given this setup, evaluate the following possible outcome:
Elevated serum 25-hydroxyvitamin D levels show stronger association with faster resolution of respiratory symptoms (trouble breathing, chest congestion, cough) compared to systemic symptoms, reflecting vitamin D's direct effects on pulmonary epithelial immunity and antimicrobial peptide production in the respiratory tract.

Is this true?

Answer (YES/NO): YES